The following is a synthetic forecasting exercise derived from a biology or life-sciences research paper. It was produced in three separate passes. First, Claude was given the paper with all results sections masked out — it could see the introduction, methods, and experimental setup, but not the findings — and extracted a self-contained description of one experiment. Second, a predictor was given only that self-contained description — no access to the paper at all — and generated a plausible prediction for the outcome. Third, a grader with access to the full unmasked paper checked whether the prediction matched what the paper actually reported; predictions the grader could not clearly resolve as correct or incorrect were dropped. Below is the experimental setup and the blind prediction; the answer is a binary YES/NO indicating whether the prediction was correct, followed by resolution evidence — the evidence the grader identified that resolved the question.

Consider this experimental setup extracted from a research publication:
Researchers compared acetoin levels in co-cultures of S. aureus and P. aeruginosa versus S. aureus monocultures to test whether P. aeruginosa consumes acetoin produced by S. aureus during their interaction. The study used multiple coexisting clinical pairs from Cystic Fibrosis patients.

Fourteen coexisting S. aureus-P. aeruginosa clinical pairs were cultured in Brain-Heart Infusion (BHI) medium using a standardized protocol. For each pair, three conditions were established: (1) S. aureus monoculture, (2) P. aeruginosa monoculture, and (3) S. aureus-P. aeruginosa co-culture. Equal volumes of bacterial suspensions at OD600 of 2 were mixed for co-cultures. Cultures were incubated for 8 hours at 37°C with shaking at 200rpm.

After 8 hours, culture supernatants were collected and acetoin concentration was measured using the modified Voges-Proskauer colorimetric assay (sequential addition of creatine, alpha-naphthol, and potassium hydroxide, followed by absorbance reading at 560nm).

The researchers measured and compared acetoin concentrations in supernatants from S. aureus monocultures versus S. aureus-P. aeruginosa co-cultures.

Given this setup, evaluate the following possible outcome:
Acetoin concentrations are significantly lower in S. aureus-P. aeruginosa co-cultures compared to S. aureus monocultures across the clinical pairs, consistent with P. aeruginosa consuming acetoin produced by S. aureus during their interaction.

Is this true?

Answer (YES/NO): YES